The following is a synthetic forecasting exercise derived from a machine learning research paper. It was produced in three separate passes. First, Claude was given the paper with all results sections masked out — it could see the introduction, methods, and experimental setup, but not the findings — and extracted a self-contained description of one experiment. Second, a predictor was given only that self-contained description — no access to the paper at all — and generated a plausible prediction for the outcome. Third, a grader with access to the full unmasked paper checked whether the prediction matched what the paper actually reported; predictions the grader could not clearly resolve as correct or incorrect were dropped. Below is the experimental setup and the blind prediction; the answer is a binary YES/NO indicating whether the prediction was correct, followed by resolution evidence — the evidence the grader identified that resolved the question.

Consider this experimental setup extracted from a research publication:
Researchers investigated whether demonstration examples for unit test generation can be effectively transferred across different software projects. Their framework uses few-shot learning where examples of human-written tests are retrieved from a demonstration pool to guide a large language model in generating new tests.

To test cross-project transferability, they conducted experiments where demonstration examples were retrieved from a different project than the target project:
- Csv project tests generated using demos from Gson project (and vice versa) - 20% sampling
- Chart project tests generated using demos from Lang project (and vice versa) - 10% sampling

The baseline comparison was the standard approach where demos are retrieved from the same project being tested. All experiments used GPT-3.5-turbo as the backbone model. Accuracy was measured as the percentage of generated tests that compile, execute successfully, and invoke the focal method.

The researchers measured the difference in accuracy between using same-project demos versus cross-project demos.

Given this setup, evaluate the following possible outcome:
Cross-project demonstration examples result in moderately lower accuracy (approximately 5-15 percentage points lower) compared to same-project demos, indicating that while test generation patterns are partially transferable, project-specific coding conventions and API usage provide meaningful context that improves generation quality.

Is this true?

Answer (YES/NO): YES